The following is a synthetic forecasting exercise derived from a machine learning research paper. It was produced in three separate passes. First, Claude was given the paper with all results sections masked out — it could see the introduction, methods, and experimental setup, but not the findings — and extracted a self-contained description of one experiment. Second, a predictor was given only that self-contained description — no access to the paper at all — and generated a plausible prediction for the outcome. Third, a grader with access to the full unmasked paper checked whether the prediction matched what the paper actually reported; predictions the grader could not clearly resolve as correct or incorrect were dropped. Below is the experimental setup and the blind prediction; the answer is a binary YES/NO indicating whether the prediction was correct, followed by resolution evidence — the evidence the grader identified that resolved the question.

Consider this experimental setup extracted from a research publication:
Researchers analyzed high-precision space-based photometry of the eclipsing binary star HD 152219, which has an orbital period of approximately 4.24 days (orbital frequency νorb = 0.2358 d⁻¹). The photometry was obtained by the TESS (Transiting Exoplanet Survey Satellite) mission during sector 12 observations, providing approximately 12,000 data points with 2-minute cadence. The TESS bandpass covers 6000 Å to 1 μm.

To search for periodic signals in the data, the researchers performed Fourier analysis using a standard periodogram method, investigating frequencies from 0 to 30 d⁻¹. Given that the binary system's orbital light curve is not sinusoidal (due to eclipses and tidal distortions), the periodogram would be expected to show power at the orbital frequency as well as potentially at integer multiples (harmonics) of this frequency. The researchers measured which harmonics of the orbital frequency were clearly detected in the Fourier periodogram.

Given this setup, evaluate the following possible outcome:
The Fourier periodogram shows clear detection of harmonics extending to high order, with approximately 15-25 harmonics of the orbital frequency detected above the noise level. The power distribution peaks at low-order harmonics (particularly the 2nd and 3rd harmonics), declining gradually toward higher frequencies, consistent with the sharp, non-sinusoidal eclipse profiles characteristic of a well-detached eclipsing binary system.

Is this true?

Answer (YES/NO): NO